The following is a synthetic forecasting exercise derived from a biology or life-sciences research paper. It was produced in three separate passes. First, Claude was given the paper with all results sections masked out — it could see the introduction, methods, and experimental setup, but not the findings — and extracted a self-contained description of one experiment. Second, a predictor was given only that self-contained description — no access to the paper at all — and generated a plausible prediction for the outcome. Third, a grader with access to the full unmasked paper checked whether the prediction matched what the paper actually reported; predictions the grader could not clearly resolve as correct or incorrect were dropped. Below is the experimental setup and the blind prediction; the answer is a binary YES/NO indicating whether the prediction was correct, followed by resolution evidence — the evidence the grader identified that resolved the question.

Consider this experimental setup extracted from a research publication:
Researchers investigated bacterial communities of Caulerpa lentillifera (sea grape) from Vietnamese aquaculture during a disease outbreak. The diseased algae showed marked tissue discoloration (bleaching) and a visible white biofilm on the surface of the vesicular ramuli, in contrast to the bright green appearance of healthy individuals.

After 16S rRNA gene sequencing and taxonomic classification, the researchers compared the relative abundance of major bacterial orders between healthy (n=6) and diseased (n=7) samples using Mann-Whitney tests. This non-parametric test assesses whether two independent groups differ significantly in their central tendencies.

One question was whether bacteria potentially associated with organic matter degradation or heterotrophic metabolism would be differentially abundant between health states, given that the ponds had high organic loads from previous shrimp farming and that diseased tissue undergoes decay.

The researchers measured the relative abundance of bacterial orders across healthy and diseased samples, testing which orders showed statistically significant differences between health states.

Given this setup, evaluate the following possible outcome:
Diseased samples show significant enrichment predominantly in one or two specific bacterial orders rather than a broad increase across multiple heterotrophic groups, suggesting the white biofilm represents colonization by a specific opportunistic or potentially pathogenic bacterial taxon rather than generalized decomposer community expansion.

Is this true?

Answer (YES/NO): NO